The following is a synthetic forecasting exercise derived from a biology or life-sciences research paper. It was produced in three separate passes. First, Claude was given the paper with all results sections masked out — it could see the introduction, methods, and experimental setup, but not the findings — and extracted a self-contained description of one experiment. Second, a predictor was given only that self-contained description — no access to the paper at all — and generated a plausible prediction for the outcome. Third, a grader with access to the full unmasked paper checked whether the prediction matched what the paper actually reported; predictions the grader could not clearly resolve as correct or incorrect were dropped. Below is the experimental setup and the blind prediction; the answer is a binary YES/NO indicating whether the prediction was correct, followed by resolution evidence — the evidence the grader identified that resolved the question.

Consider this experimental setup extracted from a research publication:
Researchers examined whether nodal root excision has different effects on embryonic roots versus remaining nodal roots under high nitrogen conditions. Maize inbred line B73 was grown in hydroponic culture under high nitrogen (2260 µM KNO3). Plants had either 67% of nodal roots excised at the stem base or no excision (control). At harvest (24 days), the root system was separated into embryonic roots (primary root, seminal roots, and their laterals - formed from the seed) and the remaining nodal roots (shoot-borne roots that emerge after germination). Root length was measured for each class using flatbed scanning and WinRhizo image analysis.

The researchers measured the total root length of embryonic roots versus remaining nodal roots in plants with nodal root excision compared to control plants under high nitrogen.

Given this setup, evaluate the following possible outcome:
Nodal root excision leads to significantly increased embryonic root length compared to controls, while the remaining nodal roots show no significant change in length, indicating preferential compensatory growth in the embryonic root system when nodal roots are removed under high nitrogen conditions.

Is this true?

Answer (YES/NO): NO